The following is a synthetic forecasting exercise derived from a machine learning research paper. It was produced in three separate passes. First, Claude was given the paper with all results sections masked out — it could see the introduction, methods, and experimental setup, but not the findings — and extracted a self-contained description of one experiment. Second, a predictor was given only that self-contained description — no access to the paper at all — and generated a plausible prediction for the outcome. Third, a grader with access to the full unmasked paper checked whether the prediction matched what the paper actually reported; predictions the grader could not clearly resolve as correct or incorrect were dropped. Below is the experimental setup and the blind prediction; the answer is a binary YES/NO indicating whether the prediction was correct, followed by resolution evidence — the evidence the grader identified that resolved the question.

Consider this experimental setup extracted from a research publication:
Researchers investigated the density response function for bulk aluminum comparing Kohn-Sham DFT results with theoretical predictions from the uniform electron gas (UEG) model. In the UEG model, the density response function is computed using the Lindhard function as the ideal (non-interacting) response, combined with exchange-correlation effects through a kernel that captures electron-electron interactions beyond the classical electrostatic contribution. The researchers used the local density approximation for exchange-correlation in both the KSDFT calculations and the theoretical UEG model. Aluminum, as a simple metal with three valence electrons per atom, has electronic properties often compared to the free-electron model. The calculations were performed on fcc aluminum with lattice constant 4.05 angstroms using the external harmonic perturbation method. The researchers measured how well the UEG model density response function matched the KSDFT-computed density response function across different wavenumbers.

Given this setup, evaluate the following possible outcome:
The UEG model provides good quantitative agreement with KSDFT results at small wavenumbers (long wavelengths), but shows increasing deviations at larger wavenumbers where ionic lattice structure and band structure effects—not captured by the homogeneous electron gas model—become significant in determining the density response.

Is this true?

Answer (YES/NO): NO